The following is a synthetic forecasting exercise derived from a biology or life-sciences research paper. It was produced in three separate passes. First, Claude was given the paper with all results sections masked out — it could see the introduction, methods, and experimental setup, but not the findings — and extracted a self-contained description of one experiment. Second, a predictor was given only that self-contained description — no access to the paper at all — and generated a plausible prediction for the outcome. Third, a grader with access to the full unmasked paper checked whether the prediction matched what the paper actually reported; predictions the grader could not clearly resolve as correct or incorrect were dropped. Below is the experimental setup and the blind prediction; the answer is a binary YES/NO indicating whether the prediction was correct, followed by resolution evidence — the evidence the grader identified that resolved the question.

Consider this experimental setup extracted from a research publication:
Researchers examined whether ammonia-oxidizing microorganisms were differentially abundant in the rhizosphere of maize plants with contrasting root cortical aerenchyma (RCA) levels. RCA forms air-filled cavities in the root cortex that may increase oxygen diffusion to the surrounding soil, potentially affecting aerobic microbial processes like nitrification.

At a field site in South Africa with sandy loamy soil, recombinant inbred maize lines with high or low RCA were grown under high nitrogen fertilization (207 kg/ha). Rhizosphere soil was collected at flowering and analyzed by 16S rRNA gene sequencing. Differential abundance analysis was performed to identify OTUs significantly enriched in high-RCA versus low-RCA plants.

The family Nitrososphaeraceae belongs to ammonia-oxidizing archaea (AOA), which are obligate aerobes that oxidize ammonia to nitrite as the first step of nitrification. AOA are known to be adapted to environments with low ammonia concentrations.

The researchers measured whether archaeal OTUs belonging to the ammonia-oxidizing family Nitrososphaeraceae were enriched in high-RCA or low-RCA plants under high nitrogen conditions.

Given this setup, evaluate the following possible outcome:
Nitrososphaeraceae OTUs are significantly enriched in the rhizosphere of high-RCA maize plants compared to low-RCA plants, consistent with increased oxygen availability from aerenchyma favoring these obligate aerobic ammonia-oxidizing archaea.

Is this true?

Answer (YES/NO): YES